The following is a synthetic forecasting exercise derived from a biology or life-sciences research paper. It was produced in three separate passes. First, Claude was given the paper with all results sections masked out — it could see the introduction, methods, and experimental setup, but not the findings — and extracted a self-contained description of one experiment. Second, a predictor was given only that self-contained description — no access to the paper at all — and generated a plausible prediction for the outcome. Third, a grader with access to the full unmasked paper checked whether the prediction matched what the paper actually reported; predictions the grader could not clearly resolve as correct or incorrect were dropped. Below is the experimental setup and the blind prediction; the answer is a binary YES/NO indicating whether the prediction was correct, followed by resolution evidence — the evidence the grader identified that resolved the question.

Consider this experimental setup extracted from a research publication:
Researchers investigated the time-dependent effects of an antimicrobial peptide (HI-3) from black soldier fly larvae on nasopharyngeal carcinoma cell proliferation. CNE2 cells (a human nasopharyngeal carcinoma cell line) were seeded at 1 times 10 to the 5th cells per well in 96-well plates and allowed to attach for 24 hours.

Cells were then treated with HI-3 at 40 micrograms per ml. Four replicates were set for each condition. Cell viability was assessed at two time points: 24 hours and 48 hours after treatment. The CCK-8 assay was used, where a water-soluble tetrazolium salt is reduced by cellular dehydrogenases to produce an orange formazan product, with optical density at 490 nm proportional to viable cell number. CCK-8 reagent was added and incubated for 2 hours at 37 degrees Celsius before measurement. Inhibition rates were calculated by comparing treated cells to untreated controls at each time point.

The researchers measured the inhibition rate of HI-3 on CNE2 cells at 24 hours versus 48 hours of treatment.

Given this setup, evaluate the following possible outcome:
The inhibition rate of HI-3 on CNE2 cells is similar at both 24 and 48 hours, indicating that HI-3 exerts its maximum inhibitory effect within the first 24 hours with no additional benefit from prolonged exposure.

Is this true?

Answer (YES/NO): NO